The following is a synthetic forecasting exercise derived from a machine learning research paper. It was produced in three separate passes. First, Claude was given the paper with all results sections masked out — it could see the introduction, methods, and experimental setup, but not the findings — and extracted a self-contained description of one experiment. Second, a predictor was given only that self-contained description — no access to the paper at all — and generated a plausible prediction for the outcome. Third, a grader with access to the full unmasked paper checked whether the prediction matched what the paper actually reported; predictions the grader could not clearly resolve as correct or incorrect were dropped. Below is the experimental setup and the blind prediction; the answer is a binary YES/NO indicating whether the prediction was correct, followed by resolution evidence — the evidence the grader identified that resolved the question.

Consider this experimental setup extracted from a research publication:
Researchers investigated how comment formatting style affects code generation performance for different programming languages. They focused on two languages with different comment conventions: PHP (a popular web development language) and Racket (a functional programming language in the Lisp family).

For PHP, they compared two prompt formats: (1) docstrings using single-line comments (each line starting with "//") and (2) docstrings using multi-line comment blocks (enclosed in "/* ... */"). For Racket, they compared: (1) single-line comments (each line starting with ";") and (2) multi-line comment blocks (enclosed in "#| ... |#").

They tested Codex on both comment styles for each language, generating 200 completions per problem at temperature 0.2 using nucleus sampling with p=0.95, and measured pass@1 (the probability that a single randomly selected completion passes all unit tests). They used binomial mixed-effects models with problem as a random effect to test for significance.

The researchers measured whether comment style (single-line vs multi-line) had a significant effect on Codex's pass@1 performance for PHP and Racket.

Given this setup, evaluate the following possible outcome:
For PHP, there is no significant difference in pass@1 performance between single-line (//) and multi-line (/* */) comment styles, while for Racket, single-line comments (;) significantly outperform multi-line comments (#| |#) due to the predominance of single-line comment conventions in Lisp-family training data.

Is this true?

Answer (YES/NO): NO